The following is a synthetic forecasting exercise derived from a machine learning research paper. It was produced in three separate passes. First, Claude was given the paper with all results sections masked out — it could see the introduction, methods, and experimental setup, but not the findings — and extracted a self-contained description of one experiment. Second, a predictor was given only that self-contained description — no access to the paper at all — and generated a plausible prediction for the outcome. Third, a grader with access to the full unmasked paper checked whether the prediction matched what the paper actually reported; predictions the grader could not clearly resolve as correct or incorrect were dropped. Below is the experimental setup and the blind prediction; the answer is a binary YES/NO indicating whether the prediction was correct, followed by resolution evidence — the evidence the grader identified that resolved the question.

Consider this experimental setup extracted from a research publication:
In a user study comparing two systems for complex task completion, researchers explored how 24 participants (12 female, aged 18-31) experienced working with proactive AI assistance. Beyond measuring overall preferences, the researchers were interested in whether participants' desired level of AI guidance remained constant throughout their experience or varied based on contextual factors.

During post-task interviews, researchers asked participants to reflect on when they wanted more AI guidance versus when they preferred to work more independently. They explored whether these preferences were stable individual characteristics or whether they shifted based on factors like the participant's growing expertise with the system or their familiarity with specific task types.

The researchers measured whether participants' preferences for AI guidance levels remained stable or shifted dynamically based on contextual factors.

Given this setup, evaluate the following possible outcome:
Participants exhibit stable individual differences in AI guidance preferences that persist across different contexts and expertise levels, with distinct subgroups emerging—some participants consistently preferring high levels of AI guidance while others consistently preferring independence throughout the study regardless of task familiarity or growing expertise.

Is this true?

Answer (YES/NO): NO